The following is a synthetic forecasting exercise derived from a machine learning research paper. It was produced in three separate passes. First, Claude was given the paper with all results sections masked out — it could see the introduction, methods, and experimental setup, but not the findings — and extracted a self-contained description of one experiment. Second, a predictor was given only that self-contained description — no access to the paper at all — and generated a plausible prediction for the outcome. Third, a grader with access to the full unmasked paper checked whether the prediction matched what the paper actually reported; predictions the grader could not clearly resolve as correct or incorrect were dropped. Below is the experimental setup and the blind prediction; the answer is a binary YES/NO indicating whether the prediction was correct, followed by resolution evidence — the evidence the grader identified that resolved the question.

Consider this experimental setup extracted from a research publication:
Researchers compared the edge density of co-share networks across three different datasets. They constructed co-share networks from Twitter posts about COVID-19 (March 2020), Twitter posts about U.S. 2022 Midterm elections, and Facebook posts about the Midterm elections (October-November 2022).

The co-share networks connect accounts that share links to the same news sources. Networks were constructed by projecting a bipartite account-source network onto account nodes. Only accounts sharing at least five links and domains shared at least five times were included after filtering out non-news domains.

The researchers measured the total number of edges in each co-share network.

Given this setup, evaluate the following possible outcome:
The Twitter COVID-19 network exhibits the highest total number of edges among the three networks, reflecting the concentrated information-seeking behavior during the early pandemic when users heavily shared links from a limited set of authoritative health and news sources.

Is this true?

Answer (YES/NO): NO